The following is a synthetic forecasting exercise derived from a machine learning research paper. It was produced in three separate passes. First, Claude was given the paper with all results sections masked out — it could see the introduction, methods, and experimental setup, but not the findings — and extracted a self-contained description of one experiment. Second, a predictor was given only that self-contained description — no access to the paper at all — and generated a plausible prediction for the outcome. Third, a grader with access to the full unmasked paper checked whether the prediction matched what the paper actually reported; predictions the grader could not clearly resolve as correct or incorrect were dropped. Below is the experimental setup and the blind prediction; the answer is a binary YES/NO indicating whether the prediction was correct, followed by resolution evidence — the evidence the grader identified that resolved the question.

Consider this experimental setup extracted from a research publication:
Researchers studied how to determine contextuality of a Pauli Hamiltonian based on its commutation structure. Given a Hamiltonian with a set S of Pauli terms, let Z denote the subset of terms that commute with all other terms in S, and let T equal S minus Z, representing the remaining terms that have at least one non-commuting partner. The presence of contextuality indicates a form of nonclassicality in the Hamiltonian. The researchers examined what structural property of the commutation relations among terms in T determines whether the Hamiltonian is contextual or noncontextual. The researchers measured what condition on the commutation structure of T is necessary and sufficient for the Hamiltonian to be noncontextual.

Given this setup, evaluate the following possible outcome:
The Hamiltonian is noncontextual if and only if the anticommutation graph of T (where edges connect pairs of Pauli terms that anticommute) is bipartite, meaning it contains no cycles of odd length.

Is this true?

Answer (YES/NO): NO